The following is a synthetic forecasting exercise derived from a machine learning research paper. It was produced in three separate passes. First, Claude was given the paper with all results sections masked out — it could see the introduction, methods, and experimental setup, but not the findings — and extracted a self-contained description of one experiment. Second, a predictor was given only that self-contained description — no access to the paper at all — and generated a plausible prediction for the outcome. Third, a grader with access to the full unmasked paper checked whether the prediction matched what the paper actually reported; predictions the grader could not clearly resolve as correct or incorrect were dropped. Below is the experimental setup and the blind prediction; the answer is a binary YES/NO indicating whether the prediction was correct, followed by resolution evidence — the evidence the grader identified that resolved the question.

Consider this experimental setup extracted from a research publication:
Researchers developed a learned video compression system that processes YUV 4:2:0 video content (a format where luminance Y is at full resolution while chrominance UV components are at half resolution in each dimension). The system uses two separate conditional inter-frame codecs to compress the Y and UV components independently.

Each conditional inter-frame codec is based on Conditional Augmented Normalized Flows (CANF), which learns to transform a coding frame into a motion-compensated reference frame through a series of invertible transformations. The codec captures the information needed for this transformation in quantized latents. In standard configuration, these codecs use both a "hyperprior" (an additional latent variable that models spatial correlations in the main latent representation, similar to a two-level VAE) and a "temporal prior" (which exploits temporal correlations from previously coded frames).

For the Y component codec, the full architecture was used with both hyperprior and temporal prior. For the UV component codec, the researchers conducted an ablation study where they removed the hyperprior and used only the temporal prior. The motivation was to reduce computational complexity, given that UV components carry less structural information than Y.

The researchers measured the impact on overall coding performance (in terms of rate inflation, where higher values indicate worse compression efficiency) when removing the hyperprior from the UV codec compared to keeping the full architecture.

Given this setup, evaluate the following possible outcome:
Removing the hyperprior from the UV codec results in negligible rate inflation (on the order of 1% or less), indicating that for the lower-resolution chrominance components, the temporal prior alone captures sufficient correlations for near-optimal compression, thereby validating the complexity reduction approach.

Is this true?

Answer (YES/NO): YES